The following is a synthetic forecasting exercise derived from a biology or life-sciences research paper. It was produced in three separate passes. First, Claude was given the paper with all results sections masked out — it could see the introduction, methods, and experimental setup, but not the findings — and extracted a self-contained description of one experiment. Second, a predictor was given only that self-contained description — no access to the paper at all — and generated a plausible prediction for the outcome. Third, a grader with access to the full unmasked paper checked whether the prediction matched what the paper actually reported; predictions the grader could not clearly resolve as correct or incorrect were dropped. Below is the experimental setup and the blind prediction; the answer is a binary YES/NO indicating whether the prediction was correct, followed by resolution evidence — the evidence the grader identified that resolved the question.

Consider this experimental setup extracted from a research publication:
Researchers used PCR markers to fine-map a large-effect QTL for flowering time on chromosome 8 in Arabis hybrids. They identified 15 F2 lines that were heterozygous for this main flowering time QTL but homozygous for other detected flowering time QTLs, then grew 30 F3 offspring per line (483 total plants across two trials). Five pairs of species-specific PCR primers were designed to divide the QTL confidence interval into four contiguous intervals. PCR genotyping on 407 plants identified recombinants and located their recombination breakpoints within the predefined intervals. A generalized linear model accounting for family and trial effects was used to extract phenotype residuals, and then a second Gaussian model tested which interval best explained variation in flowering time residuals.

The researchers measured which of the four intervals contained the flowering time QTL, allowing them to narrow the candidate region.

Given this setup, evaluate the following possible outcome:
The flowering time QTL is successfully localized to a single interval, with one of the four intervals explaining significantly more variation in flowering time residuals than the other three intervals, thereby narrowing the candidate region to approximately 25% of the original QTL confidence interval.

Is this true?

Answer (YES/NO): YES